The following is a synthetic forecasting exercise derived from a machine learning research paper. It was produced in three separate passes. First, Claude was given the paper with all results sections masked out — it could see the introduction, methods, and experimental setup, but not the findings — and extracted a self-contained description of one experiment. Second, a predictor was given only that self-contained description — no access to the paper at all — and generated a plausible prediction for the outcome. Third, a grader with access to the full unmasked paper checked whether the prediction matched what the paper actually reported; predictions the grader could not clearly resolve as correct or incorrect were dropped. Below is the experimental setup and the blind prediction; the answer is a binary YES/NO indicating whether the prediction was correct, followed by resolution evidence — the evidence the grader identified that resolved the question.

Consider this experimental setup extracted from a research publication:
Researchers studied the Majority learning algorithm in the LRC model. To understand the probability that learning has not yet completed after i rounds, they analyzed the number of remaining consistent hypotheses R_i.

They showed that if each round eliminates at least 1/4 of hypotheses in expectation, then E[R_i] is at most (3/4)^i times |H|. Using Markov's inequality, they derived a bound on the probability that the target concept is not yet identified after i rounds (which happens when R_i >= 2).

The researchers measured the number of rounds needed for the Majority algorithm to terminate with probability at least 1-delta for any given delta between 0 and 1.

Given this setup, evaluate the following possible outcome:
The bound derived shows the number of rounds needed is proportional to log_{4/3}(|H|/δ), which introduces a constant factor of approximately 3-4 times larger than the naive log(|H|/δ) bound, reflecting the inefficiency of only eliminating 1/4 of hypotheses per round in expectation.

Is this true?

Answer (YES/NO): NO